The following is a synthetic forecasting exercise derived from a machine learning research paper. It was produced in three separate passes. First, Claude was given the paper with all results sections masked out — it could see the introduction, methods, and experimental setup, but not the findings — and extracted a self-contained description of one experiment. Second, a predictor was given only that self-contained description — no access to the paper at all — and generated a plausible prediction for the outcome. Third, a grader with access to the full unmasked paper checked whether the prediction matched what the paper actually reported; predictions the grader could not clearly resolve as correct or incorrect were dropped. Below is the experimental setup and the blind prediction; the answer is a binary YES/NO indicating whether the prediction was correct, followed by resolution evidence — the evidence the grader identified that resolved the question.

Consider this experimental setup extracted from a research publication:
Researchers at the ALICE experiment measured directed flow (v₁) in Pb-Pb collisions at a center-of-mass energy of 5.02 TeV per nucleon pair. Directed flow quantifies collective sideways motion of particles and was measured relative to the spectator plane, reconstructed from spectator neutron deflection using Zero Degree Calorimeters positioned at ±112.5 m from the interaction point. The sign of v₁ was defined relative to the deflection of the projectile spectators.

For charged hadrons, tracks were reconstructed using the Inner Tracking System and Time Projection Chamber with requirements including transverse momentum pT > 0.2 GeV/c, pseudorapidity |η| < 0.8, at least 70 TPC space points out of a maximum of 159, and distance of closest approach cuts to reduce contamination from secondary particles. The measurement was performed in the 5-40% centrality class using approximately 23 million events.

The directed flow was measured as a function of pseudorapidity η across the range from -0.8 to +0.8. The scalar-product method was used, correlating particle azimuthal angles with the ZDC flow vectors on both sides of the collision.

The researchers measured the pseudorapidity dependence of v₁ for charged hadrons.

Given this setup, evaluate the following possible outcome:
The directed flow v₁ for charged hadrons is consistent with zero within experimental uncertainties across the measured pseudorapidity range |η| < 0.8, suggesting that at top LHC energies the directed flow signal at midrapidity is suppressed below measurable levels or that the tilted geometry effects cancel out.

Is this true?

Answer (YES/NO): NO